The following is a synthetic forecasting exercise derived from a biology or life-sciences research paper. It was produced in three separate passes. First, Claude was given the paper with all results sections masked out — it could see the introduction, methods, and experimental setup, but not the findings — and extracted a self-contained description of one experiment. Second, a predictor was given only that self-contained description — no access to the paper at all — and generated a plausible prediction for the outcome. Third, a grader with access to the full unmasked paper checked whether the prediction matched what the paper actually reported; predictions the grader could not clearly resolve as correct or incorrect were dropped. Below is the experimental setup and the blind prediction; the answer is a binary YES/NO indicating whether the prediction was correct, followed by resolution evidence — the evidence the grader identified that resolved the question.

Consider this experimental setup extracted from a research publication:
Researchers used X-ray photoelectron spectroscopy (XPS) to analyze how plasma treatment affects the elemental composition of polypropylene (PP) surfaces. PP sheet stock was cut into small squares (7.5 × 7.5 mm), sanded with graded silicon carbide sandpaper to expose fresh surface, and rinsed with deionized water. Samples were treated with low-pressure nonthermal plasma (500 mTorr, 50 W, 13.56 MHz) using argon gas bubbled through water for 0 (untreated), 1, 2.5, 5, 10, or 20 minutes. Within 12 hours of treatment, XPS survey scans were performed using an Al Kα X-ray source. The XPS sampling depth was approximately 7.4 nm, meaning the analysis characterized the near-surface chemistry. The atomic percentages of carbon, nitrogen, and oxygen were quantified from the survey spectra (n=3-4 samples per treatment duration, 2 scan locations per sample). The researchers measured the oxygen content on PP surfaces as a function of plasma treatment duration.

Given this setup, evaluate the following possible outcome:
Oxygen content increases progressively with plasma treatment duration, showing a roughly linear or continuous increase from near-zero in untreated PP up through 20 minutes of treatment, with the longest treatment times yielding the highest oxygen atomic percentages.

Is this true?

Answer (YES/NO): YES